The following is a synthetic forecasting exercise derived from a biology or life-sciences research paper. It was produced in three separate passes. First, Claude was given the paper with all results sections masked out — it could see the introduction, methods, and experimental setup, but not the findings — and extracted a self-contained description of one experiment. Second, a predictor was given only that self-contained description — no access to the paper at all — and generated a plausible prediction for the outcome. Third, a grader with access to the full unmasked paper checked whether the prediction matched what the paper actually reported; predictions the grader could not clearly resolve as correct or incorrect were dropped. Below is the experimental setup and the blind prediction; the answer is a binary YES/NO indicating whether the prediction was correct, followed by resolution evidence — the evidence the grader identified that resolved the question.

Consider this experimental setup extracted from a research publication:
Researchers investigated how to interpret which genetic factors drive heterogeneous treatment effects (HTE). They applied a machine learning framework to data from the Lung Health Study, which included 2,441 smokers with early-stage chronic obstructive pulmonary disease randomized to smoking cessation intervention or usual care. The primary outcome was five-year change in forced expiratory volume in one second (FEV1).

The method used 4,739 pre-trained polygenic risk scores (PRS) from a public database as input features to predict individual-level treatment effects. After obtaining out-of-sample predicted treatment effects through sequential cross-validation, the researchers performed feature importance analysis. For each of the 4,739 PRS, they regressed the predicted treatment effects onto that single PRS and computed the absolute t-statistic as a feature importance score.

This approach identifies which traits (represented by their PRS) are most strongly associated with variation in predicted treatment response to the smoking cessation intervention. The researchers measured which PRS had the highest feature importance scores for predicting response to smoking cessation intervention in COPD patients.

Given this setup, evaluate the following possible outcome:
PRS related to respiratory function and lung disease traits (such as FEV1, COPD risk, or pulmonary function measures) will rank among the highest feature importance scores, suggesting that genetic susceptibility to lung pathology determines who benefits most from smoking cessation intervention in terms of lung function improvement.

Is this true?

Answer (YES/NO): YES